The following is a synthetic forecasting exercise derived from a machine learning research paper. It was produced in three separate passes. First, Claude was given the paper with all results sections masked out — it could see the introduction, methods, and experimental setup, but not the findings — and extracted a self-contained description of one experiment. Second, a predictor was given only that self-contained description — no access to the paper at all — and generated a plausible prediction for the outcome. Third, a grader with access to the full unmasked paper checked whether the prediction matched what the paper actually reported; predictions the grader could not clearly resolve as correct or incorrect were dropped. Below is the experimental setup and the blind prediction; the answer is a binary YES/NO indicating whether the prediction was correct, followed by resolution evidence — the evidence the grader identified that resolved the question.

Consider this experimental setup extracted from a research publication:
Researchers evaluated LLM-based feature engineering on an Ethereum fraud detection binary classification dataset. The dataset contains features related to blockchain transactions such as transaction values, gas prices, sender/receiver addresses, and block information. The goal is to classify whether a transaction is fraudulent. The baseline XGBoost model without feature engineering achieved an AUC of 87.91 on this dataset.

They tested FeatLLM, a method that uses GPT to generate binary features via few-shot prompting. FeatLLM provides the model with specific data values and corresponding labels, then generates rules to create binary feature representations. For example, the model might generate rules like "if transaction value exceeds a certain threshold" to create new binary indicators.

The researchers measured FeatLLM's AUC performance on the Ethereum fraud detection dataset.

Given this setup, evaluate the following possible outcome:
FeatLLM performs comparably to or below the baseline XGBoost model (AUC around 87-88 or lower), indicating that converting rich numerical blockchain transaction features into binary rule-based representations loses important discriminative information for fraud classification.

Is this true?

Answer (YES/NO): NO